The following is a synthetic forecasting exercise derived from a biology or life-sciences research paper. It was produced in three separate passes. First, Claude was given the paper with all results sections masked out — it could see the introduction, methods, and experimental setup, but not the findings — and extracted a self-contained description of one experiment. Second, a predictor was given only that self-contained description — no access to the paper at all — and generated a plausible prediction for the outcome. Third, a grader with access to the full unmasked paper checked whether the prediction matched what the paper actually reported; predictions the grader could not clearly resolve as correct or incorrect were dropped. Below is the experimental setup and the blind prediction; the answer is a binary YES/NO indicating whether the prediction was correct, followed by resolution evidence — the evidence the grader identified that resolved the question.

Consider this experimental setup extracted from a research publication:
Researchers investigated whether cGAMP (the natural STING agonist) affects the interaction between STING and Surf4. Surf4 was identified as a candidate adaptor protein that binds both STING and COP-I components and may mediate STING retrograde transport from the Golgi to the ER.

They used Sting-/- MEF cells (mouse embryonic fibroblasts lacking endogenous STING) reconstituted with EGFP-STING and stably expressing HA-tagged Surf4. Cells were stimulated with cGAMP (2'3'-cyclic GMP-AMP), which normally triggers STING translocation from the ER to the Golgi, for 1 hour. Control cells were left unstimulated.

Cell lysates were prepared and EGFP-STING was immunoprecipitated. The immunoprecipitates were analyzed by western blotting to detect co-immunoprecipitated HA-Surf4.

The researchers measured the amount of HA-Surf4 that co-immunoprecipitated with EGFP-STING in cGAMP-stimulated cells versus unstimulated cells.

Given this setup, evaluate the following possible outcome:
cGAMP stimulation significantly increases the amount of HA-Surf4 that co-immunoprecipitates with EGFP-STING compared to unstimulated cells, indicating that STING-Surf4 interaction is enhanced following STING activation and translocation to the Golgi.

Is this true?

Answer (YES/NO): NO